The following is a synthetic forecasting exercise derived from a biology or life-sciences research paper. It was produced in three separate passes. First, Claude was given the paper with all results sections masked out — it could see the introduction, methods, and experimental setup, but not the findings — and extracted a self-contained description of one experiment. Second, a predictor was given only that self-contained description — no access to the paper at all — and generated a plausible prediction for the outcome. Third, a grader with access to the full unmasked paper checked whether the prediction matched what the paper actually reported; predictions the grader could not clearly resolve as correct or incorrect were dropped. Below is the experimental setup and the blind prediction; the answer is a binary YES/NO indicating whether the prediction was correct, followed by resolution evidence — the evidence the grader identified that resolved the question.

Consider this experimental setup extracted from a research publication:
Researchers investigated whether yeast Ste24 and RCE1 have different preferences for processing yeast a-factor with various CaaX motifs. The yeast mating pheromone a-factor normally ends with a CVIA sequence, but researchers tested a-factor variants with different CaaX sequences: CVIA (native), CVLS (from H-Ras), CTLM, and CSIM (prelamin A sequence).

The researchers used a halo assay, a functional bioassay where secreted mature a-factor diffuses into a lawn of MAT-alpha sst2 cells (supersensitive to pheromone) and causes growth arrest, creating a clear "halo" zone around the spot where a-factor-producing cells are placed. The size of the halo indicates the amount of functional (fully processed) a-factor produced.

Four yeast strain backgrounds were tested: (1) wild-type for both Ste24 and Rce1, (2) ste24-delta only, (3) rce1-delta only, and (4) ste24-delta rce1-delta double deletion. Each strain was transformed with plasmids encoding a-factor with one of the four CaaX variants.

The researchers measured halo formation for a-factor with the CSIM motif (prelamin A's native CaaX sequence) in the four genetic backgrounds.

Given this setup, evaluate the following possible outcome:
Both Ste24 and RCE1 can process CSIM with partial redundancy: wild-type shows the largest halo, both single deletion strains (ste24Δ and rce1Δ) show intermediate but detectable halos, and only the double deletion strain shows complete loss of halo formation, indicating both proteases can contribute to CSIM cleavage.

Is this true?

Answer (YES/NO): NO